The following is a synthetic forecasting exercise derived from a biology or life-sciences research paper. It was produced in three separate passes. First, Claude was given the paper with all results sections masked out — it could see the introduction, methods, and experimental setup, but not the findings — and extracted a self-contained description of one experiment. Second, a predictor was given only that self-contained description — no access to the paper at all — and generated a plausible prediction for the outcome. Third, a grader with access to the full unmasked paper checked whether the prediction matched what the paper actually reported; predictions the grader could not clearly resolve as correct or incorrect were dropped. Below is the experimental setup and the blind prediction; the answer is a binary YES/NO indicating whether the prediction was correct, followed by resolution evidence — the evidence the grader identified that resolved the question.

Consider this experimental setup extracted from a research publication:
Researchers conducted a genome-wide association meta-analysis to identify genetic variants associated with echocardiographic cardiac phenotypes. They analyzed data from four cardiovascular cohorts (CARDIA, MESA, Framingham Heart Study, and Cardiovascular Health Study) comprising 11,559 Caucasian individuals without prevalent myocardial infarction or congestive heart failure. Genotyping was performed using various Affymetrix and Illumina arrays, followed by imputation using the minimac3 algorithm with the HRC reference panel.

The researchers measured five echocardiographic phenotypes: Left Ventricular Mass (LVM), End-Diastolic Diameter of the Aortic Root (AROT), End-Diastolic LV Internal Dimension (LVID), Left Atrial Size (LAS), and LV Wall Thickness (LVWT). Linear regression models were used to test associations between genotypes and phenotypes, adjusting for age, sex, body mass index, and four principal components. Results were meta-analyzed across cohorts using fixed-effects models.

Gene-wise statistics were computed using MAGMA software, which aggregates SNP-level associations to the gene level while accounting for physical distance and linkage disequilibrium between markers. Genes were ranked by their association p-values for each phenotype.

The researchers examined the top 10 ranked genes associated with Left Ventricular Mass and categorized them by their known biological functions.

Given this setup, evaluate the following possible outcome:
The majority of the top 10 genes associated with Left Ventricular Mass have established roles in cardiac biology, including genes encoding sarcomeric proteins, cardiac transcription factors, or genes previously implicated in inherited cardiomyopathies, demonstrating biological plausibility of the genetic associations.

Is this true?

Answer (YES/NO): NO